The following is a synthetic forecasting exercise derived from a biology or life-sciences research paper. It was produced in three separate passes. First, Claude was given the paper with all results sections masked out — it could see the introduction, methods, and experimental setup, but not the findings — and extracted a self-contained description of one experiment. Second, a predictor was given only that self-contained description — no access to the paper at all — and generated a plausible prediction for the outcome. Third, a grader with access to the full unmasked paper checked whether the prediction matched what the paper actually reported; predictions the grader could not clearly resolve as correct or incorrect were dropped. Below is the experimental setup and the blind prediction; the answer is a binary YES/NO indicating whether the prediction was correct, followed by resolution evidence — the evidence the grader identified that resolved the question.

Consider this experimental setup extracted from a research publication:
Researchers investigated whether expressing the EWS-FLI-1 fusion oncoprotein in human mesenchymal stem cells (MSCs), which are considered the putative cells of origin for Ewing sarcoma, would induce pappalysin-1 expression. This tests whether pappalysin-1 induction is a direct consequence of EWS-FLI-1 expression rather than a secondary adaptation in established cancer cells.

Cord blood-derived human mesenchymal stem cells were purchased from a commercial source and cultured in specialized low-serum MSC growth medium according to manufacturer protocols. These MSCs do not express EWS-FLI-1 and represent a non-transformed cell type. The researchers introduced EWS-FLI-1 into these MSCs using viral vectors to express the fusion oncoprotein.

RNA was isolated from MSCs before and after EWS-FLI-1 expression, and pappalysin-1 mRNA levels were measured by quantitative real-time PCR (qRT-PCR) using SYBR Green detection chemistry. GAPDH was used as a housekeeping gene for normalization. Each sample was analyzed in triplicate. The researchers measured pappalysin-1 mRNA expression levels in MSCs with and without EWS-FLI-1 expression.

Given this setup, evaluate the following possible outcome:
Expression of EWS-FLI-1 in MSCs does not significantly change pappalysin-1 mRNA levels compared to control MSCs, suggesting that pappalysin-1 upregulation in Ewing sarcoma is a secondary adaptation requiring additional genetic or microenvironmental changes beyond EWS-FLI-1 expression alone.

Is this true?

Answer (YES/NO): NO